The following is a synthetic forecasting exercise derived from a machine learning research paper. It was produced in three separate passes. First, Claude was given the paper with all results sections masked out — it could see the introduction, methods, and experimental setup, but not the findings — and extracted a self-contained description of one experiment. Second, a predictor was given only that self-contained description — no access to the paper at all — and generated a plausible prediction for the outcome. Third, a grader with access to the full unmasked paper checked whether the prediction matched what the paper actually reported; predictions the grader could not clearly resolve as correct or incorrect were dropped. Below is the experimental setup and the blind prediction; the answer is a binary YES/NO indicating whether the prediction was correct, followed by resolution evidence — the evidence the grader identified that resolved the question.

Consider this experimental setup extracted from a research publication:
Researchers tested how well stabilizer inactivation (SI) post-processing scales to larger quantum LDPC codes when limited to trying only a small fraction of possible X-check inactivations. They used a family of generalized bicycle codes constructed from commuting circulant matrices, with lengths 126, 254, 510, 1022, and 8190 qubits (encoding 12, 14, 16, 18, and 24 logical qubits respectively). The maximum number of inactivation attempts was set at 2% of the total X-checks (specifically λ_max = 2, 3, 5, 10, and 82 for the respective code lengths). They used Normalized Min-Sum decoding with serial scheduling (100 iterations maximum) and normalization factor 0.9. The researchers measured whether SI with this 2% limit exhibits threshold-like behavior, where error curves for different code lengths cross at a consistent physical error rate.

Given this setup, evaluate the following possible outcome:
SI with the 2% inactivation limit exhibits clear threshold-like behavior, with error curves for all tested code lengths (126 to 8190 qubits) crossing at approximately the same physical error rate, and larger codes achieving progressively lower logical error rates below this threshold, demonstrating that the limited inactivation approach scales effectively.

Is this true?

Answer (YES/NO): YES